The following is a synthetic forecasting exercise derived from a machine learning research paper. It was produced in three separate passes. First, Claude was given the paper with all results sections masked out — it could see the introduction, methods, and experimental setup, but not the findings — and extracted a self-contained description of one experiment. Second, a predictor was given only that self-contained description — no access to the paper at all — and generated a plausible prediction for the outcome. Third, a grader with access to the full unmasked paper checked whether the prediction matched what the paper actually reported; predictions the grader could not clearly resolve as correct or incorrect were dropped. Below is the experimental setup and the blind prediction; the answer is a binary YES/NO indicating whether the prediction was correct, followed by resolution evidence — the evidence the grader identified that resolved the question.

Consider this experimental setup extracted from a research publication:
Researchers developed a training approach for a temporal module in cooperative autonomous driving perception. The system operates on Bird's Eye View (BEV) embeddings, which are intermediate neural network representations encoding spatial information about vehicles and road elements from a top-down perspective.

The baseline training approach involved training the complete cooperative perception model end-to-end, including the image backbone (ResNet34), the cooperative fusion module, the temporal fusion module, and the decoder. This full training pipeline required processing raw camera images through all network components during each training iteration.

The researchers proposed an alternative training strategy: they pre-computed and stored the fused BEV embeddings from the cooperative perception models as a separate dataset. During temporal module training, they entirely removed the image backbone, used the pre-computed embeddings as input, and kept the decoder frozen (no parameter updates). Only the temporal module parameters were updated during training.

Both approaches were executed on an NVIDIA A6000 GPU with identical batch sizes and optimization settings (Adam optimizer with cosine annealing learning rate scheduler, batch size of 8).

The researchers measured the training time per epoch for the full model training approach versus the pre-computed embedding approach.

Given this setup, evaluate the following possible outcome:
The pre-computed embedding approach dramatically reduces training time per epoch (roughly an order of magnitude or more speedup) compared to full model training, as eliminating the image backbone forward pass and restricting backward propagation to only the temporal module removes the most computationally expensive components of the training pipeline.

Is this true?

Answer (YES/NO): YES